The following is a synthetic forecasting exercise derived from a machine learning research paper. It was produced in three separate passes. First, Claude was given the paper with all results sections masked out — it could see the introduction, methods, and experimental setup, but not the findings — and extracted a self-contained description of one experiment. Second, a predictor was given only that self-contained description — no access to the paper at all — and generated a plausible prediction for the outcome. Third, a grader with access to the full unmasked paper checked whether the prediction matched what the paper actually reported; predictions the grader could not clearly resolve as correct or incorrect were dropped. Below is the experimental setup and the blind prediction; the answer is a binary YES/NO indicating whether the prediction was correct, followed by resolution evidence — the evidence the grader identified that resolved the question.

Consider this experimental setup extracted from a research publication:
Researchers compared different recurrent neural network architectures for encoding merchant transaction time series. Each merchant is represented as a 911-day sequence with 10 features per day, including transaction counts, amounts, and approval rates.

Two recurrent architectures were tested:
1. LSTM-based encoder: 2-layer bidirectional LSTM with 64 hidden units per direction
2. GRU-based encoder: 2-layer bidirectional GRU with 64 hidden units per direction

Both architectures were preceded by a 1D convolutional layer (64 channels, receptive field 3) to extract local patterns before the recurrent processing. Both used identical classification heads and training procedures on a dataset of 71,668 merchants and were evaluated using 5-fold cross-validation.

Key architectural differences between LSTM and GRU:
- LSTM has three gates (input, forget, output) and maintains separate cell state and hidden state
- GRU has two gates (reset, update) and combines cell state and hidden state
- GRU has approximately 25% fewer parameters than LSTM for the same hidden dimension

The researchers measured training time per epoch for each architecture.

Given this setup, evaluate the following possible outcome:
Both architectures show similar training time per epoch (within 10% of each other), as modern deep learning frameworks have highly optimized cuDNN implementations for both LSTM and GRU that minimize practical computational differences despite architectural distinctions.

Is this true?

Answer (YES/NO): NO